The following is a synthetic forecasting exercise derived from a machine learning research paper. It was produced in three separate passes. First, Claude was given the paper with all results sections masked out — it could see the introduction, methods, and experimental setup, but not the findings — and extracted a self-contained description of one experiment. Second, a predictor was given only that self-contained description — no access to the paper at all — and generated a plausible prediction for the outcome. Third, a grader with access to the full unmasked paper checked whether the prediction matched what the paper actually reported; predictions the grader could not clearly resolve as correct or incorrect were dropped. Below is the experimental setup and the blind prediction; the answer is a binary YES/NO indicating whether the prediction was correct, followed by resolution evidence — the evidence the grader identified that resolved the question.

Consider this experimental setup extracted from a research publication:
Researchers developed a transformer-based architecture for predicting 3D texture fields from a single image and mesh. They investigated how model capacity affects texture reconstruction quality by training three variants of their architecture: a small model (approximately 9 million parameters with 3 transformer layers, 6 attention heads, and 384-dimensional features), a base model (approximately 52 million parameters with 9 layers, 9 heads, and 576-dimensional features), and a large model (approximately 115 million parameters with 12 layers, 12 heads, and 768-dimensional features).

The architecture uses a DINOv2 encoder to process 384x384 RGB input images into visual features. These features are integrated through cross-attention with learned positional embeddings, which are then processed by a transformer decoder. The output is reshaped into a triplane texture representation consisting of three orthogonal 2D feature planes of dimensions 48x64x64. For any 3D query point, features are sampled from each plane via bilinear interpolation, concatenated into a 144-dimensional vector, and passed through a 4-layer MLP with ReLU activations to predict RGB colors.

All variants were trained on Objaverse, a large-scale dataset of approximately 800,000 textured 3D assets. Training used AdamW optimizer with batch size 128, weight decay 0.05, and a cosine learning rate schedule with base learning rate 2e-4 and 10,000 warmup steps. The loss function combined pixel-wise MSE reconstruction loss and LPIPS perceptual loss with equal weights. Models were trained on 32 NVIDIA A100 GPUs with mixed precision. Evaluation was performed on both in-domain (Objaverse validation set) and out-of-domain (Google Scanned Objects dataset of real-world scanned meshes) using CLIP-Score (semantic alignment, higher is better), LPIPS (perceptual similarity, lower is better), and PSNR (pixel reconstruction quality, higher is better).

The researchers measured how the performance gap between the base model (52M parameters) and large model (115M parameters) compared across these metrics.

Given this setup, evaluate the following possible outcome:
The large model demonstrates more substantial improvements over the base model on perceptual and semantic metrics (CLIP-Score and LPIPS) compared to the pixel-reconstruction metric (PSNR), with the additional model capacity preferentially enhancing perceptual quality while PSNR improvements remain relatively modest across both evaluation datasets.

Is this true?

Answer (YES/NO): NO